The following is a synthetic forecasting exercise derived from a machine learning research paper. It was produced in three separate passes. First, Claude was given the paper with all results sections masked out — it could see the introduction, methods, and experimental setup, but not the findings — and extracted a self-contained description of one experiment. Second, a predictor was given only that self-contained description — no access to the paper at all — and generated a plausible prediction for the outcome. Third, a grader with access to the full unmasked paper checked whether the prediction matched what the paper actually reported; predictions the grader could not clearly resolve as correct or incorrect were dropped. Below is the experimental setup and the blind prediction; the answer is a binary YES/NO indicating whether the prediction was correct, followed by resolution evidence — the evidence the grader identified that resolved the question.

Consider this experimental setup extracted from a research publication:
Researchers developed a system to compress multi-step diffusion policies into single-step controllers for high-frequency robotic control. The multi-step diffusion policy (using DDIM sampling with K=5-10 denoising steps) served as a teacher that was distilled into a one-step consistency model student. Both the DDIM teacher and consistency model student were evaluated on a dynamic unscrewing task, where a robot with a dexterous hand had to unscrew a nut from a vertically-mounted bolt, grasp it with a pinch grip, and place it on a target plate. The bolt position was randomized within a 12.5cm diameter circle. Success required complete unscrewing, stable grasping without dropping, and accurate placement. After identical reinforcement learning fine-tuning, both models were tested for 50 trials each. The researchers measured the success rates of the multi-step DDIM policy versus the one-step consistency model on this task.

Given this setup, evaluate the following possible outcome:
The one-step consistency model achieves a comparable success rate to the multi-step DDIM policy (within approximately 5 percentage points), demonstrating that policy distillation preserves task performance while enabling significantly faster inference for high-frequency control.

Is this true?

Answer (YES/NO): YES